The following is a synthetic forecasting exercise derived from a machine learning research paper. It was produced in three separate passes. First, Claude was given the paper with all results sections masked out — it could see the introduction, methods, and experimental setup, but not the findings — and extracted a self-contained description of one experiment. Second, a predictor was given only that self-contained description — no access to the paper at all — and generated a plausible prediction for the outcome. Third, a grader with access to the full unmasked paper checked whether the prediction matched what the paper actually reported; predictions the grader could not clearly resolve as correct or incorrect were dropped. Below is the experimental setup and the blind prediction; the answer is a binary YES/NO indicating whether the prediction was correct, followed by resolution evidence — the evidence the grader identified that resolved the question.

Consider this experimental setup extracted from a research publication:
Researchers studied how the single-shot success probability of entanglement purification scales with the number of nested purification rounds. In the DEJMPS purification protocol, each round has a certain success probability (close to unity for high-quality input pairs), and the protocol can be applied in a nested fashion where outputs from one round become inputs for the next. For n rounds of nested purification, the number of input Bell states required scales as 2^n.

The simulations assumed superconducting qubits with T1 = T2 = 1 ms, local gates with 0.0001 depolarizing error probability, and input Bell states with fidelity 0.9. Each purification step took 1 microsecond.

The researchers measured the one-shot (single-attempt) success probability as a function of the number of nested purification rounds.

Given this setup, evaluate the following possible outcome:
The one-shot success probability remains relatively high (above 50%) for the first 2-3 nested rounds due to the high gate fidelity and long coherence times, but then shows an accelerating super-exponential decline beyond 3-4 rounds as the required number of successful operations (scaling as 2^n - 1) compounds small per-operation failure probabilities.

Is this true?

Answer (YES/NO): NO